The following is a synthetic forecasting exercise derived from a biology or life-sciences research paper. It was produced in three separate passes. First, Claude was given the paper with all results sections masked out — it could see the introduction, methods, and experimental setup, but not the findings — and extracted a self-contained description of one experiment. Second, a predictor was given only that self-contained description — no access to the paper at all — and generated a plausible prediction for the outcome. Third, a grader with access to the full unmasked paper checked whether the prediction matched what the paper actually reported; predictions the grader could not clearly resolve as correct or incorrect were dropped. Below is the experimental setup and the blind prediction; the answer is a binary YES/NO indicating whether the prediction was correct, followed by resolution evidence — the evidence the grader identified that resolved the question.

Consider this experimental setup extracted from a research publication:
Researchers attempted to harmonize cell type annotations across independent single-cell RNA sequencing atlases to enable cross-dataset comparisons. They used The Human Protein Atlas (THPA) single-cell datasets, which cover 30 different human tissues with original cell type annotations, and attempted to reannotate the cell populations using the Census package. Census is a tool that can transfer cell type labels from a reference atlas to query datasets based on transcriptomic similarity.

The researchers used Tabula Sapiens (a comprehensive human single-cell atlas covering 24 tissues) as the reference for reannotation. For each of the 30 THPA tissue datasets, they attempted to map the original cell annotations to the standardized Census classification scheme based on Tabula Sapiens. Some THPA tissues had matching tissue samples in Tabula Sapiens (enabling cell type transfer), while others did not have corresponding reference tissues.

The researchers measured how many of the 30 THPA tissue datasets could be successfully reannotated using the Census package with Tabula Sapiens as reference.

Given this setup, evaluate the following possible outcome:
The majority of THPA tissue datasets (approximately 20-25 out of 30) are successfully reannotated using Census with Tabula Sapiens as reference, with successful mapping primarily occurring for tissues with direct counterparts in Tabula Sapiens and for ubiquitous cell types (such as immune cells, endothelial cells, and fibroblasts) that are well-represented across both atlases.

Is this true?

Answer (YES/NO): YES